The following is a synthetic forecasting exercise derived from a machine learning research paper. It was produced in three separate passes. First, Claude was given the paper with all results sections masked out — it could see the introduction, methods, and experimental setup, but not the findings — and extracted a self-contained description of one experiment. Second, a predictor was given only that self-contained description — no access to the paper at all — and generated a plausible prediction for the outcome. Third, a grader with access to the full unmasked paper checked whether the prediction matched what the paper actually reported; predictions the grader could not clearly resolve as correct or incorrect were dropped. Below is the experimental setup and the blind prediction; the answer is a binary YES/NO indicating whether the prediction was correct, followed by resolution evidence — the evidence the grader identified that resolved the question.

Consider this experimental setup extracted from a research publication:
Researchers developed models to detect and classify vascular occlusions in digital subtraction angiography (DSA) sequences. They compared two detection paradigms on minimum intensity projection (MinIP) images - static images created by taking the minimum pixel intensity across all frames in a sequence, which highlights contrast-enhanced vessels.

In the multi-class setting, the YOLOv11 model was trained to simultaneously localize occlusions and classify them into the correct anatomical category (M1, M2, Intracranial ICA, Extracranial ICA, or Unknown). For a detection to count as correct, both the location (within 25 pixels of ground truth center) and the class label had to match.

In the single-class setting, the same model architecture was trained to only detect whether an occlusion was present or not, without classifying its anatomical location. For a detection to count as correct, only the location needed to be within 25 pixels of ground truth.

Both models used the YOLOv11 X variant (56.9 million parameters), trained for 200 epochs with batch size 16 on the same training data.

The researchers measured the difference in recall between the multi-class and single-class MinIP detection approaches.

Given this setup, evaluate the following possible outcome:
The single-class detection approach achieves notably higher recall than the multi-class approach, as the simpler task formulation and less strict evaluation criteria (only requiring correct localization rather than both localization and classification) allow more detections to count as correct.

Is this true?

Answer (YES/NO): NO